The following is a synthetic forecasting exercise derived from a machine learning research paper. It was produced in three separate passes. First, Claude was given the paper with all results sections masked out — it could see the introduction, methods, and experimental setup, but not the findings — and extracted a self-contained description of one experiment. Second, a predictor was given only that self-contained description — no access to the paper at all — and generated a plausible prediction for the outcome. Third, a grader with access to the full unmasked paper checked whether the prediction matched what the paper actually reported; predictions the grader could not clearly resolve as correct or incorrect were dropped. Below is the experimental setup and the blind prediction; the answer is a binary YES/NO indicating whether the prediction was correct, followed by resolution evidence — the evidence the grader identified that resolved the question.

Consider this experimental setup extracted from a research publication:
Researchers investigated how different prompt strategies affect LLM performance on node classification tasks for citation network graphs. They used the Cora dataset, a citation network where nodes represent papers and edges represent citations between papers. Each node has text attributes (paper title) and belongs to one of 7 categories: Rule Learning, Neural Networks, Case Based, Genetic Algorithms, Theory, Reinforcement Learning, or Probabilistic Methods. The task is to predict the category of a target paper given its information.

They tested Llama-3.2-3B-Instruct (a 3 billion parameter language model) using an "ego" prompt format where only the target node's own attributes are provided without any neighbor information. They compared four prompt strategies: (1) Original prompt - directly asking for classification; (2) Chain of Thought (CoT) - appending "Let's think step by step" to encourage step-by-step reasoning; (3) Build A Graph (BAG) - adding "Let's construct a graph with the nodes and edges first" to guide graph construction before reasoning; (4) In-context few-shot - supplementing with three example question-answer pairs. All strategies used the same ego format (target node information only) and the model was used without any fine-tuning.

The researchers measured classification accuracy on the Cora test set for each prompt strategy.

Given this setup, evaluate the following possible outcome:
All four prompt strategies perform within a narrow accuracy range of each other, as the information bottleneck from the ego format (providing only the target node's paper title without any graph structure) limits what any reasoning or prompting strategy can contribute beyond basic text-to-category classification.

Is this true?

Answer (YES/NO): NO